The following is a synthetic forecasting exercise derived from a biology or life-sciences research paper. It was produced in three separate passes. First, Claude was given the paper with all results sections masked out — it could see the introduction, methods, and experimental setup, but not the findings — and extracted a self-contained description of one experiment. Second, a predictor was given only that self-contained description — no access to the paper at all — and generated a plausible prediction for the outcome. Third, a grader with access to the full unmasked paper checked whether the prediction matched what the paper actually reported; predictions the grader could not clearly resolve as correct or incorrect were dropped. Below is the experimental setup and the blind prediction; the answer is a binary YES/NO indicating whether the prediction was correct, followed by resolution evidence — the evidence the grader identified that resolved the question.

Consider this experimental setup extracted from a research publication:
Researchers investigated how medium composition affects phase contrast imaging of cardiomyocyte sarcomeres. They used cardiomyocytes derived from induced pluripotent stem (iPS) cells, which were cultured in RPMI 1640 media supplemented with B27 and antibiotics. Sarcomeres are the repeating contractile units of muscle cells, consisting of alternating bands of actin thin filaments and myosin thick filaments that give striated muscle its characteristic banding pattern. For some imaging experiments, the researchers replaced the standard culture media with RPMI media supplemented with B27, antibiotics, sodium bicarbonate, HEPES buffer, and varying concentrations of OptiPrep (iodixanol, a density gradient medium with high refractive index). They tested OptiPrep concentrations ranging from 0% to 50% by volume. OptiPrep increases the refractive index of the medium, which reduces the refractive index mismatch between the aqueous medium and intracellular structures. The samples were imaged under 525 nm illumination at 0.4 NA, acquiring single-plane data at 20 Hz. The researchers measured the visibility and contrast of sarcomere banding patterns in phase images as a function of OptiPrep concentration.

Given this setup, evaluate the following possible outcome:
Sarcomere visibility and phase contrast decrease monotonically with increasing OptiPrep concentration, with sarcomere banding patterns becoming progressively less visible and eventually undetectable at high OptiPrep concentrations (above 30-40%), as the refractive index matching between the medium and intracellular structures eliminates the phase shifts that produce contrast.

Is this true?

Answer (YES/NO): NO